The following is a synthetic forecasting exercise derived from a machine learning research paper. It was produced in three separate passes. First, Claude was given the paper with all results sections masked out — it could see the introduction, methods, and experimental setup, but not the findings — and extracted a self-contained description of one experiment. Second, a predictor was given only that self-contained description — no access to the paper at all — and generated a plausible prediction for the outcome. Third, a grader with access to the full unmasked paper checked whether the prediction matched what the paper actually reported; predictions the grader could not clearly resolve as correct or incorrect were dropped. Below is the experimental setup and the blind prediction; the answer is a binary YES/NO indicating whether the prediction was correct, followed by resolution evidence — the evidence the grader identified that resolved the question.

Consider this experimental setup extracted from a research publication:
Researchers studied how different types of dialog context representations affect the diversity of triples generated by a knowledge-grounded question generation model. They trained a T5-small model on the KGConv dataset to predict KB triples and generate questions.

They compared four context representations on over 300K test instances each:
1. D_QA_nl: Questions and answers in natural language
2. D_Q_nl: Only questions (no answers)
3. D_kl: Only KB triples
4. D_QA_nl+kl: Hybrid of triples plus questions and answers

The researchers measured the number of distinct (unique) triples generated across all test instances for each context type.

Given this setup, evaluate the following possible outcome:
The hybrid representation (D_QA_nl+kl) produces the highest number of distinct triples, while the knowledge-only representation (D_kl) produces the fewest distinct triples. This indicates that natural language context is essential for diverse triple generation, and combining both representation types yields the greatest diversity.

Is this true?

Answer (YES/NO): NO